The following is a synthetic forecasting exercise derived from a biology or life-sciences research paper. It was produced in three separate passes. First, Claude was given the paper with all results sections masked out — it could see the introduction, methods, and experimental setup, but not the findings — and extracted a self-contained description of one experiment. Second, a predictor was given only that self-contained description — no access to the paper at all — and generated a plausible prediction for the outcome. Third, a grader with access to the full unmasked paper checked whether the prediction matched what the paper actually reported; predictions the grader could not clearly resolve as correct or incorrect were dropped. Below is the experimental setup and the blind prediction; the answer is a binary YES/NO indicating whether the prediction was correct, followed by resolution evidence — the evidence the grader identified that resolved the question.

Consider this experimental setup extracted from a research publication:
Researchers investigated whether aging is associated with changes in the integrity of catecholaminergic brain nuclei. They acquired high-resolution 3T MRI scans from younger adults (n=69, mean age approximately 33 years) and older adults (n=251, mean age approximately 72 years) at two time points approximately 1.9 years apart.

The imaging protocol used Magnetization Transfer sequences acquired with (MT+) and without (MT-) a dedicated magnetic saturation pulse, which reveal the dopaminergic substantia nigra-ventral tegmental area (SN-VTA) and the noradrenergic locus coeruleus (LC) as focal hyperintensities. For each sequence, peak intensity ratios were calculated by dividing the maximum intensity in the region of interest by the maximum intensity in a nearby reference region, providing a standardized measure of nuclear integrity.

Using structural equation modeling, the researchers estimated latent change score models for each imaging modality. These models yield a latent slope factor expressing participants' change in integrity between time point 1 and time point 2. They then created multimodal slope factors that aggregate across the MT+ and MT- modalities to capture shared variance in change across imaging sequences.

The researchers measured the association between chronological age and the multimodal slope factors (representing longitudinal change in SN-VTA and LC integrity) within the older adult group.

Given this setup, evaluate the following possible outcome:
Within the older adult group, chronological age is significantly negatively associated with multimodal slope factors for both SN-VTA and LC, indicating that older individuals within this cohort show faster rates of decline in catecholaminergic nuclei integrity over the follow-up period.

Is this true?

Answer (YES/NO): YES